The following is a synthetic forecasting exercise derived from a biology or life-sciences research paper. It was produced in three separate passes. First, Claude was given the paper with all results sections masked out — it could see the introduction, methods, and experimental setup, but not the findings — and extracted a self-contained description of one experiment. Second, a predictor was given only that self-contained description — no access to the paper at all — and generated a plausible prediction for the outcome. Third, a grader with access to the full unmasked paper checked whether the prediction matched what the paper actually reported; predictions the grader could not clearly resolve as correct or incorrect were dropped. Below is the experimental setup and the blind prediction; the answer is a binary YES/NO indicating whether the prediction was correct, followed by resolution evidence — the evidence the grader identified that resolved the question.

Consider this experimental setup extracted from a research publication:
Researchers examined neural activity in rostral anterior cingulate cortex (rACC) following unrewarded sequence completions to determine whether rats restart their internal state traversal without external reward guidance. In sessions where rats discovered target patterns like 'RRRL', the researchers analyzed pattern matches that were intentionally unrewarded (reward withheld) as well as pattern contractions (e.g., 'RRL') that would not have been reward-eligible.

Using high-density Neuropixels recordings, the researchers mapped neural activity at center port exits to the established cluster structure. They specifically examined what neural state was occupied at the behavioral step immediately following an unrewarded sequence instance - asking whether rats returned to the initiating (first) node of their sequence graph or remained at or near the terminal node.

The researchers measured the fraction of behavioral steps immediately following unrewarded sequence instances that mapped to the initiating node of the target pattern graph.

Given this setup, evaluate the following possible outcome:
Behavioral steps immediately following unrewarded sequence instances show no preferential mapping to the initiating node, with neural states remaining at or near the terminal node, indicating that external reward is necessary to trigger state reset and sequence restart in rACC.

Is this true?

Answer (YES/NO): NO